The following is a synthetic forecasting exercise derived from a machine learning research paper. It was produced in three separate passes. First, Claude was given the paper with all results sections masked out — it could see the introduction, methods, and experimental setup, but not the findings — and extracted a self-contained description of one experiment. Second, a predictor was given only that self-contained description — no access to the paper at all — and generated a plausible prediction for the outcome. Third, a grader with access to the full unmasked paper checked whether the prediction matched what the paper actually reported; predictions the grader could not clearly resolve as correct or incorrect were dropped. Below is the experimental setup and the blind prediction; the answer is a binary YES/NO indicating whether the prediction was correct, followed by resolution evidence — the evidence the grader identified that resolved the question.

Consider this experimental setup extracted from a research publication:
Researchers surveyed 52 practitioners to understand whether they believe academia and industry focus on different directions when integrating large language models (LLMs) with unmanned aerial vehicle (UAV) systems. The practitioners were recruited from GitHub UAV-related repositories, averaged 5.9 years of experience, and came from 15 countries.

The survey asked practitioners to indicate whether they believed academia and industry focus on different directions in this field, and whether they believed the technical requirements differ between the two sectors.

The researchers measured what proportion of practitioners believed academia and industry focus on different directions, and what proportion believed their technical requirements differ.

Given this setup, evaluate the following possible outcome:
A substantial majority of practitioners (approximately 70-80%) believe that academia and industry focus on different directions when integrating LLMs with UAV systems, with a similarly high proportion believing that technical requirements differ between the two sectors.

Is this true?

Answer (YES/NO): NO